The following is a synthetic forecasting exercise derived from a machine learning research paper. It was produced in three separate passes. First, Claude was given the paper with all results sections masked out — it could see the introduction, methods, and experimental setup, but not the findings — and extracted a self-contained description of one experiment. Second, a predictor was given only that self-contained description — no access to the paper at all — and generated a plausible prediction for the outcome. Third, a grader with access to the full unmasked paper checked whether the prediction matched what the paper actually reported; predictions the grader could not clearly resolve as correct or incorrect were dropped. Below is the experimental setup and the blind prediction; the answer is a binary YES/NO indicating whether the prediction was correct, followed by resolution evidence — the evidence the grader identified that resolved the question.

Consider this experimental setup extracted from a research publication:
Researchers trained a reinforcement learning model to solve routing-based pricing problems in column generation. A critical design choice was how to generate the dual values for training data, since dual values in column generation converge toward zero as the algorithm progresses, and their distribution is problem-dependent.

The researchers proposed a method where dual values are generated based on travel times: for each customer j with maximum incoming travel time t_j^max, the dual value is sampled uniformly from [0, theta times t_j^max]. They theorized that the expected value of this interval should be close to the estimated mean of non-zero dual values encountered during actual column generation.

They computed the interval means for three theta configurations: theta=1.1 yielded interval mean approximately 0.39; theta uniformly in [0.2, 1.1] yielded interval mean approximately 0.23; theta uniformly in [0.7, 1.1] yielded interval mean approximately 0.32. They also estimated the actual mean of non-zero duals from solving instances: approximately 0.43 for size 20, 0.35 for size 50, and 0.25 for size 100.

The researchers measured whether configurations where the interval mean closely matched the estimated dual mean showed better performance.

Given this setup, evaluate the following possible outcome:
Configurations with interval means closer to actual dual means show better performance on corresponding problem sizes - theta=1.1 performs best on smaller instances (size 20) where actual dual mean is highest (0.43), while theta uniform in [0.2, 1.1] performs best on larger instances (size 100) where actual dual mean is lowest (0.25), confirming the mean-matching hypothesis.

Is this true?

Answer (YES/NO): NO